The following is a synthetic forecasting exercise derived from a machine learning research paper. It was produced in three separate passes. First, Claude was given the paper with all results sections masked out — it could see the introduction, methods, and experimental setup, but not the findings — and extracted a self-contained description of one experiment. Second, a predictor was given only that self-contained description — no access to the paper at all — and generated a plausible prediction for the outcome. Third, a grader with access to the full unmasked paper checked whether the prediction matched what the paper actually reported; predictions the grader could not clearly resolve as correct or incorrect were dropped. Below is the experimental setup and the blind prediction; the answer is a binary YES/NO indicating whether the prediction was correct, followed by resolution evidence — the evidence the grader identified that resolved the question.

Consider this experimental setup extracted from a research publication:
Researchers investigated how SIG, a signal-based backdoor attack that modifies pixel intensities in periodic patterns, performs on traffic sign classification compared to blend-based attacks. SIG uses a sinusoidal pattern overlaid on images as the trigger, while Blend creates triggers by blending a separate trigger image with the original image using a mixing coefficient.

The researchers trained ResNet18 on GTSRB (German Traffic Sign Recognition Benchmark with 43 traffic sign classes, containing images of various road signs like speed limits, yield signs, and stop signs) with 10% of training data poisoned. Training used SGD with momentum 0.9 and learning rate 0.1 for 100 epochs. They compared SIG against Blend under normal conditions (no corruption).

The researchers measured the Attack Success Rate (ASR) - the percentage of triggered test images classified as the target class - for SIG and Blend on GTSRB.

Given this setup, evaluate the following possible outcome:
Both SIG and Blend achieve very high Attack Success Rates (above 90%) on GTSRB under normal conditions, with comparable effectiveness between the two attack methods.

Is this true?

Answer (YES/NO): NO